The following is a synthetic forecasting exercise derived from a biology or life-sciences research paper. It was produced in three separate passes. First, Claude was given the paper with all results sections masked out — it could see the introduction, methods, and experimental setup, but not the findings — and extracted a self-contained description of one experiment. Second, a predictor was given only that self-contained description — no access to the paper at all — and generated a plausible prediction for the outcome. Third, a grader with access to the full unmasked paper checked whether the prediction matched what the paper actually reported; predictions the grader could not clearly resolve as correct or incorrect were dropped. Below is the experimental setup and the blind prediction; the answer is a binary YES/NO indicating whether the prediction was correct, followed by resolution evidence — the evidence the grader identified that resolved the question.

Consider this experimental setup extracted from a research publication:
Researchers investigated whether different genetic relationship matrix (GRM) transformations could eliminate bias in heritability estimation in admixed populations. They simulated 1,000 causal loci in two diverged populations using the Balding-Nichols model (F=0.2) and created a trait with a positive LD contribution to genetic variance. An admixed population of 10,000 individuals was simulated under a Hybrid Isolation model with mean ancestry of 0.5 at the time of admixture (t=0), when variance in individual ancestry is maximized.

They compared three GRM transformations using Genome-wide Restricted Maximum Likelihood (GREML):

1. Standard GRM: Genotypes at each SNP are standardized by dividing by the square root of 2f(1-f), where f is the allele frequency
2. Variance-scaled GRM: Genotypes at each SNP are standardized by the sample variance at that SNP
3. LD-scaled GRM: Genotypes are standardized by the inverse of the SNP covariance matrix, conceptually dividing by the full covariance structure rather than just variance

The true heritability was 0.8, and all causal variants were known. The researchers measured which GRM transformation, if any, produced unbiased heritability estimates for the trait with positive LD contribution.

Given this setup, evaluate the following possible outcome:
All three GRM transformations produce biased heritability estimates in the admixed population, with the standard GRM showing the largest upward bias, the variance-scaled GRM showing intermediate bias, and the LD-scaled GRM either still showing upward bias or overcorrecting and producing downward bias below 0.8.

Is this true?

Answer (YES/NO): NO